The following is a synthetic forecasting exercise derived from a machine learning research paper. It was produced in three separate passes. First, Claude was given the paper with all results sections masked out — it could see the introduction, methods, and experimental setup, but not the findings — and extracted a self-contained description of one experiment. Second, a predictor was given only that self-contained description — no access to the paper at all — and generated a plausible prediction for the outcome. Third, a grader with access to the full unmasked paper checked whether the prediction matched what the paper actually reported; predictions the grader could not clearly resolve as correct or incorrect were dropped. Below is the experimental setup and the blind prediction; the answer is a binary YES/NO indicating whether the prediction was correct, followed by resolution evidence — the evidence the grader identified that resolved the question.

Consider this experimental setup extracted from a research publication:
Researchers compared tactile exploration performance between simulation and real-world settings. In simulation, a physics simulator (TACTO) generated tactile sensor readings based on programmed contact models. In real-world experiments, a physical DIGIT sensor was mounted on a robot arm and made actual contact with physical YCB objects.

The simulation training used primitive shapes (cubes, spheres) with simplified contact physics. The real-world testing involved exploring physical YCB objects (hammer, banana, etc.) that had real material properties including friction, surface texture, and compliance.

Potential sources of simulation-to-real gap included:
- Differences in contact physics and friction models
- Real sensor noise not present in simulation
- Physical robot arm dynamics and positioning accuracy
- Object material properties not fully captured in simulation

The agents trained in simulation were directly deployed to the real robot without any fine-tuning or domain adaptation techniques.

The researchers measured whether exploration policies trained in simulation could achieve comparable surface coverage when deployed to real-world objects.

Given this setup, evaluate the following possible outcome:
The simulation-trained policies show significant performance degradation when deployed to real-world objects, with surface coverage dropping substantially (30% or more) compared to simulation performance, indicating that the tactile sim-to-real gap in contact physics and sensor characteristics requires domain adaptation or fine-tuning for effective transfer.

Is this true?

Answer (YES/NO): NO